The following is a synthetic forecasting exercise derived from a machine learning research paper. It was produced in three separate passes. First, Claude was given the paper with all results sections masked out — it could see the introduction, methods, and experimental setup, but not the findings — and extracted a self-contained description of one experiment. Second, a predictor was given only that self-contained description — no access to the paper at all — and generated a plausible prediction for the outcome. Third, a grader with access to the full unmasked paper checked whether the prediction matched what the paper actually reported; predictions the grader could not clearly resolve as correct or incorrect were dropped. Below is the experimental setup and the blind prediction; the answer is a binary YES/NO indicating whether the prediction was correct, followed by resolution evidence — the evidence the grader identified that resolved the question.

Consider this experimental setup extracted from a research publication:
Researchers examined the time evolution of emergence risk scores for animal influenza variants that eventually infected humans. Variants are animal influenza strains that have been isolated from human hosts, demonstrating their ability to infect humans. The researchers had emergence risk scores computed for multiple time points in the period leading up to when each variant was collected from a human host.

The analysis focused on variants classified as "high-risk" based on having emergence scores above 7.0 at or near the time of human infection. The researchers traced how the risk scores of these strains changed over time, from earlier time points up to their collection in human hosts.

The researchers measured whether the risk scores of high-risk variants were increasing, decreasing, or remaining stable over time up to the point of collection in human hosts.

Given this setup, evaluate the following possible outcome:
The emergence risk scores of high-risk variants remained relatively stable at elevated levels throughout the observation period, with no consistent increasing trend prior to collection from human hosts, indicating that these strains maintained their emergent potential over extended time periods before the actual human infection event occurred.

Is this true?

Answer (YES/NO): NO